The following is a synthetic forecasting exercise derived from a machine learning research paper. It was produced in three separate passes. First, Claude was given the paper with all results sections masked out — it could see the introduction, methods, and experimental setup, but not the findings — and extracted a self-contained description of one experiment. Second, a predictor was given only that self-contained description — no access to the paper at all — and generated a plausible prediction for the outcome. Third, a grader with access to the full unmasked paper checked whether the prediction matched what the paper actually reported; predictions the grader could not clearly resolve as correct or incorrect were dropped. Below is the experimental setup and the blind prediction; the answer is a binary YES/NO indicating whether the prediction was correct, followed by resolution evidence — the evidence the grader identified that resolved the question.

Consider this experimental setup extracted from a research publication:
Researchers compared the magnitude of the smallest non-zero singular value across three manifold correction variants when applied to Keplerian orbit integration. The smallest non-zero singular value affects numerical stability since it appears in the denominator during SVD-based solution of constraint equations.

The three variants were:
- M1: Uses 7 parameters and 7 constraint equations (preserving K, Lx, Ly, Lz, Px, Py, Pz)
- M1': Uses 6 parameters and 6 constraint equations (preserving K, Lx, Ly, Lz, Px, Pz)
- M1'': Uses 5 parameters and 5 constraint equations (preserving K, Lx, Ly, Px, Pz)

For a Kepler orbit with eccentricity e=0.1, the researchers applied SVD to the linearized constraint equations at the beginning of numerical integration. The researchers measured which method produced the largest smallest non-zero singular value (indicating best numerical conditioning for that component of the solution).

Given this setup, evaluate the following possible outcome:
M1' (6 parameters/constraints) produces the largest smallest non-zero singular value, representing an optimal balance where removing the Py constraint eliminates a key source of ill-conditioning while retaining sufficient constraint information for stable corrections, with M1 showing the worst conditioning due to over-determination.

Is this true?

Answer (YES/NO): NO